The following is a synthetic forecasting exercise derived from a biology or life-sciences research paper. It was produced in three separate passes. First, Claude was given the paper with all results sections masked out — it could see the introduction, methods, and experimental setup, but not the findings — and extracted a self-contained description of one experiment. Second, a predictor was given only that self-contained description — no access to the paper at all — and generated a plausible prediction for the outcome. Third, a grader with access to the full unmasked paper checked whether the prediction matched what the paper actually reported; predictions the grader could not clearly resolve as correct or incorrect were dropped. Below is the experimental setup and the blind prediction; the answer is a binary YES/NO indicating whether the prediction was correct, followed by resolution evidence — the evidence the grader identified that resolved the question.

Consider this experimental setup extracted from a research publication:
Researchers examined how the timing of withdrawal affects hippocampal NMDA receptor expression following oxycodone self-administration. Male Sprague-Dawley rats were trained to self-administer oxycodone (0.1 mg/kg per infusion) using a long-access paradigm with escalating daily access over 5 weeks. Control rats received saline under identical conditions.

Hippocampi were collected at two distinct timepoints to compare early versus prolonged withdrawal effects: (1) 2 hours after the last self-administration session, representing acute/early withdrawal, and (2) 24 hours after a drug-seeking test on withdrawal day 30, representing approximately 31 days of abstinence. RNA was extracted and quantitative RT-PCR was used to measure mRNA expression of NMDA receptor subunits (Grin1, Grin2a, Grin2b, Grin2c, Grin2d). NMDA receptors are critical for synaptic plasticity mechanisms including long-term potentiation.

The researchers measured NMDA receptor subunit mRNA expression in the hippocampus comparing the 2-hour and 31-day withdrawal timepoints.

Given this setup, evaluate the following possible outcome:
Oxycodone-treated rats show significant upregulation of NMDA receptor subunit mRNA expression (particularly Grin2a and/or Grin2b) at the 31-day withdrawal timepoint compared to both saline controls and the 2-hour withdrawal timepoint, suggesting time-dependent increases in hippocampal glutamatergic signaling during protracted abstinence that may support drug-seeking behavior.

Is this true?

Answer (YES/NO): YES